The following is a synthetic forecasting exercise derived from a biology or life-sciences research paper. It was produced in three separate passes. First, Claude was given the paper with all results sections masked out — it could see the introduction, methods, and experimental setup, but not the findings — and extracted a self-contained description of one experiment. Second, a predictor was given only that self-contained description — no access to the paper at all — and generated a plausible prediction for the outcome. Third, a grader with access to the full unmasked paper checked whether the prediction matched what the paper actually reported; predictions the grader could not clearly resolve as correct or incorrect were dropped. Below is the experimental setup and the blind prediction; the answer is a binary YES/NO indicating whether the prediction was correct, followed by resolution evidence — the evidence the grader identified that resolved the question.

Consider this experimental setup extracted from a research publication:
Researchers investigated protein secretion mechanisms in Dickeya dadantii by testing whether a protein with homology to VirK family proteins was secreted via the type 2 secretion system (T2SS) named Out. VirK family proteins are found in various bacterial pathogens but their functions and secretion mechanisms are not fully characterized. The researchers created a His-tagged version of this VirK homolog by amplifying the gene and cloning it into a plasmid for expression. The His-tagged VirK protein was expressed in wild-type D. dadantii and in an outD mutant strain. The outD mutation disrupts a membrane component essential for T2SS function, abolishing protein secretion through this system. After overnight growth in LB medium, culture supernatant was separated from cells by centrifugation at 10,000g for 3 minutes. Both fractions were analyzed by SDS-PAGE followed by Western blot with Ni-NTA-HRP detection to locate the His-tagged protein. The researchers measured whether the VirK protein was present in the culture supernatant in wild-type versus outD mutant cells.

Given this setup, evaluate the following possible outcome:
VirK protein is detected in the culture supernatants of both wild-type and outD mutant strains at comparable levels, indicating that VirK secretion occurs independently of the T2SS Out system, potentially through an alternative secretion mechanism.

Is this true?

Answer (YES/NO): NO